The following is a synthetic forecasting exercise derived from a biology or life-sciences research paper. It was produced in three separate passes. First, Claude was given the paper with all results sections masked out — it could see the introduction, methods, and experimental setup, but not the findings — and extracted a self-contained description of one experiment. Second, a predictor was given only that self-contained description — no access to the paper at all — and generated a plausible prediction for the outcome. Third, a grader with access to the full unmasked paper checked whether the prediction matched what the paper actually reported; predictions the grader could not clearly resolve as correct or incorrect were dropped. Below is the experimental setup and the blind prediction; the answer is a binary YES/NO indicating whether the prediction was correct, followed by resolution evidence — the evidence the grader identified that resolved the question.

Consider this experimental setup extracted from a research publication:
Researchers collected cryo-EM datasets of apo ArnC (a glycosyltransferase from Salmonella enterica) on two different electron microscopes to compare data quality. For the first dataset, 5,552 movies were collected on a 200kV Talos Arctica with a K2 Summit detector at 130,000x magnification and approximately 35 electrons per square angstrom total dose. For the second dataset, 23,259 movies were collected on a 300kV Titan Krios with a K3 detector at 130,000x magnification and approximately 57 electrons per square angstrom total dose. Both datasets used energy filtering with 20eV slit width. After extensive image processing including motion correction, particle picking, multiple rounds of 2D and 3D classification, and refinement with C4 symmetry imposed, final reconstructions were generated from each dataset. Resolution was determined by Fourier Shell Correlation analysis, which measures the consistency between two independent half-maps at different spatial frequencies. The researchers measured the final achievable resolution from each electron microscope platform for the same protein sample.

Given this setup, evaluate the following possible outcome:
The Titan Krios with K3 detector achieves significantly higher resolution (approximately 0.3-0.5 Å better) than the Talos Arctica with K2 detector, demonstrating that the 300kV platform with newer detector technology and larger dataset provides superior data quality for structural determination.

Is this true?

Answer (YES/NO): NO